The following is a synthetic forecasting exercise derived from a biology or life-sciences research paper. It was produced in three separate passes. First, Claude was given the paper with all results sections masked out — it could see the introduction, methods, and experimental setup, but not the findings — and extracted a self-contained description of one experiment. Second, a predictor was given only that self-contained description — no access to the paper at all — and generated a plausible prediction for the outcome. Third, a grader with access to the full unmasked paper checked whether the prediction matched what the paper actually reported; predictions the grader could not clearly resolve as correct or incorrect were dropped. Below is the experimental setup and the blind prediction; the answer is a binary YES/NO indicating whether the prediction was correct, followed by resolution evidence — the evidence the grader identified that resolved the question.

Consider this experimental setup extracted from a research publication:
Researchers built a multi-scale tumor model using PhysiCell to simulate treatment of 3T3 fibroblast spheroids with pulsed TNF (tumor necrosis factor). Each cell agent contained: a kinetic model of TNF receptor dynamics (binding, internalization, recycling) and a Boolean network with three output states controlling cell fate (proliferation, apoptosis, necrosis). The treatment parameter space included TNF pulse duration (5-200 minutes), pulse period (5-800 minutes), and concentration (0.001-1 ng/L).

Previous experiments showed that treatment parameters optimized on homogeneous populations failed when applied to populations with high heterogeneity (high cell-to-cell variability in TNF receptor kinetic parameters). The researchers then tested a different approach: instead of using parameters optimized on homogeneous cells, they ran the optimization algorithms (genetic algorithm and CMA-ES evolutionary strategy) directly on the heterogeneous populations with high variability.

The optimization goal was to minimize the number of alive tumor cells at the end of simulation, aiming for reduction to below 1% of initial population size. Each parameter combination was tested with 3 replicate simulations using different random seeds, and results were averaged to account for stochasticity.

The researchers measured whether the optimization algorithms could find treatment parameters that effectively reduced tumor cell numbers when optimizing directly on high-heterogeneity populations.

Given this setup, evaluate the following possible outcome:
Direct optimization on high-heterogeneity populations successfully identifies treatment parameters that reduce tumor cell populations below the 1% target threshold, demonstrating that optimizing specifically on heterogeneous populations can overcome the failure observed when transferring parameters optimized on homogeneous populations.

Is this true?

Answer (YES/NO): YES